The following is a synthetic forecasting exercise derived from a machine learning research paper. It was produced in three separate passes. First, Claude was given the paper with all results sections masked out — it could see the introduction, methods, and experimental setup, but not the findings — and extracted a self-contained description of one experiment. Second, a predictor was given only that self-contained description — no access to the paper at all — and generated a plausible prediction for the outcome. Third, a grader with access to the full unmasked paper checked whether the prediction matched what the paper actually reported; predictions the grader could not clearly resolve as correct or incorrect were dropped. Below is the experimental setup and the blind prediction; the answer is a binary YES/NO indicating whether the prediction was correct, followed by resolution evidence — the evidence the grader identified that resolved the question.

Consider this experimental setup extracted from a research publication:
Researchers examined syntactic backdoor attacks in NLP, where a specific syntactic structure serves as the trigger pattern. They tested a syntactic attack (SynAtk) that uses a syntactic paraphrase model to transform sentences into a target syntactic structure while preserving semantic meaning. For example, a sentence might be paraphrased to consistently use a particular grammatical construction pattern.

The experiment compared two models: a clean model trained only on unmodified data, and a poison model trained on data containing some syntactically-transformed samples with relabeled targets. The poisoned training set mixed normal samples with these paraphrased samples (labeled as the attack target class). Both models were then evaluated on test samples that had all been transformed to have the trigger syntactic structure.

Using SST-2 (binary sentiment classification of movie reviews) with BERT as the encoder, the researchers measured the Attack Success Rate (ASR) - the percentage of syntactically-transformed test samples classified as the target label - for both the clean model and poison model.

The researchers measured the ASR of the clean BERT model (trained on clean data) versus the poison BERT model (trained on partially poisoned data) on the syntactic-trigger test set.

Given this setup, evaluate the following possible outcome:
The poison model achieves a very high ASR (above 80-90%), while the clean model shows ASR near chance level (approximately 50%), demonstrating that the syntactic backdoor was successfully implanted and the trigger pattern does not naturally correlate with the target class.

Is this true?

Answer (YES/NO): NO